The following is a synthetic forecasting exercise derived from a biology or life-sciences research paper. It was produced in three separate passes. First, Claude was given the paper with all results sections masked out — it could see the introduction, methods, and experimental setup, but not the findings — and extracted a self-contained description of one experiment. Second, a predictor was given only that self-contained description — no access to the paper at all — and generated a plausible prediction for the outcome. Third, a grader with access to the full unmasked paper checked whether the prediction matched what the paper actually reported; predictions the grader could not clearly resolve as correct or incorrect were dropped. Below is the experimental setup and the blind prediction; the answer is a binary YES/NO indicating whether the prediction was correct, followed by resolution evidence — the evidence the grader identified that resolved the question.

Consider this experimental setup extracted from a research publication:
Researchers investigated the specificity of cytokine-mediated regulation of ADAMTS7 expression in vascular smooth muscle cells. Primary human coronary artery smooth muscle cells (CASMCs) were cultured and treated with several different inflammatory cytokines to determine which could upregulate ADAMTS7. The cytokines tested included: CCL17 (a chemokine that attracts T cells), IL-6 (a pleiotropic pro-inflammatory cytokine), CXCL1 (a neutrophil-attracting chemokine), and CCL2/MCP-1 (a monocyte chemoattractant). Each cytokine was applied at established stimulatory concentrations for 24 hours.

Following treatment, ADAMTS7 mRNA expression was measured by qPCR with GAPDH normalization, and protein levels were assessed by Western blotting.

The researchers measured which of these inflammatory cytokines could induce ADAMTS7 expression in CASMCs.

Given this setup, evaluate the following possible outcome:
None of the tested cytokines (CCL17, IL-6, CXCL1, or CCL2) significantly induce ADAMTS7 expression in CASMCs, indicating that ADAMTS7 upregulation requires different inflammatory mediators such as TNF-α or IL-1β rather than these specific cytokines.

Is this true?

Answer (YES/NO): NO